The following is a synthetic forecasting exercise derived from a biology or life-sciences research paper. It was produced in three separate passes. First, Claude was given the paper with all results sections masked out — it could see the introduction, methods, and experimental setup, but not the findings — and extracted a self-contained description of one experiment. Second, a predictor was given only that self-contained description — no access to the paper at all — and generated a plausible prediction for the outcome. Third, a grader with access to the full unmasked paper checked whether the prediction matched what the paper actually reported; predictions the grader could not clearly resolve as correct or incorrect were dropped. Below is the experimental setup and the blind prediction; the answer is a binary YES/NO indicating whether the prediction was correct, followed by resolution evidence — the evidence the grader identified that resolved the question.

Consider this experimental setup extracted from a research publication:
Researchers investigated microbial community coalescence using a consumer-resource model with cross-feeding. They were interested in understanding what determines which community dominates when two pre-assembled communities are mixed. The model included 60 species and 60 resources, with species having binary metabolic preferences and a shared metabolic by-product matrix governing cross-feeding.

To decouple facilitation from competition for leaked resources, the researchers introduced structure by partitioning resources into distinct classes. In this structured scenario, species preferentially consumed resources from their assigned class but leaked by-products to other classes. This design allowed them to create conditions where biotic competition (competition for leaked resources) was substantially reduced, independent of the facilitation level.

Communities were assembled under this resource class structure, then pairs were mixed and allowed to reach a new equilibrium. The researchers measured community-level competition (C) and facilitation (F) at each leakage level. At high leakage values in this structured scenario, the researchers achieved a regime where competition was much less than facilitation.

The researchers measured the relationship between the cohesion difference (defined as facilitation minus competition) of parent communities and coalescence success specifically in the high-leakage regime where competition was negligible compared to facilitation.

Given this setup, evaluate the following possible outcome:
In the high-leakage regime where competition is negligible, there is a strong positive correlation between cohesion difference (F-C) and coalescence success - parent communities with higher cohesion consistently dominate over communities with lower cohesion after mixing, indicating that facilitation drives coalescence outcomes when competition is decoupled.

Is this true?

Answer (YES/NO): NO